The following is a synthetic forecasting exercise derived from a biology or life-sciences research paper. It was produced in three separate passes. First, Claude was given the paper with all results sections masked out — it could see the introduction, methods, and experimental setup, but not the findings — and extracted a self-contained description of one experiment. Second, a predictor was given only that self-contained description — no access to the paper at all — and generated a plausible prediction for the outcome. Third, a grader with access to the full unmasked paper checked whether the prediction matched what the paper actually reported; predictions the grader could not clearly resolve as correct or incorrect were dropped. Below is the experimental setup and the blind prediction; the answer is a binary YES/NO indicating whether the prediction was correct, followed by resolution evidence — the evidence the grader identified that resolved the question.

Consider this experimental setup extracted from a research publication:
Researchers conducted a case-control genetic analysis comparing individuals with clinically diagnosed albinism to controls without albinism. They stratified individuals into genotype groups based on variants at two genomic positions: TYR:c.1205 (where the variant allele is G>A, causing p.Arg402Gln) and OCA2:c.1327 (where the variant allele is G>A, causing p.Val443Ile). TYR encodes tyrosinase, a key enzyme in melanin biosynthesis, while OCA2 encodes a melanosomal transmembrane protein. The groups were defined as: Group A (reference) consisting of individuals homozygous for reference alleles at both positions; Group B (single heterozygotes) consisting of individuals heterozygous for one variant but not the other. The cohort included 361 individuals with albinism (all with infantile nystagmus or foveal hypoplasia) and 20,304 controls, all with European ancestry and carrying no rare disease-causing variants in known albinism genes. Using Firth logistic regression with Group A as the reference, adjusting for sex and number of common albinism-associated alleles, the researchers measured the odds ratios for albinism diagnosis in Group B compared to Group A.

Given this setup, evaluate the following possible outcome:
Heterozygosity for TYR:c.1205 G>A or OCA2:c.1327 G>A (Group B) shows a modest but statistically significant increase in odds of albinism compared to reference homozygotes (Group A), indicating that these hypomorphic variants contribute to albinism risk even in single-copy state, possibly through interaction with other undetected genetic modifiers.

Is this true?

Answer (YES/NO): NO